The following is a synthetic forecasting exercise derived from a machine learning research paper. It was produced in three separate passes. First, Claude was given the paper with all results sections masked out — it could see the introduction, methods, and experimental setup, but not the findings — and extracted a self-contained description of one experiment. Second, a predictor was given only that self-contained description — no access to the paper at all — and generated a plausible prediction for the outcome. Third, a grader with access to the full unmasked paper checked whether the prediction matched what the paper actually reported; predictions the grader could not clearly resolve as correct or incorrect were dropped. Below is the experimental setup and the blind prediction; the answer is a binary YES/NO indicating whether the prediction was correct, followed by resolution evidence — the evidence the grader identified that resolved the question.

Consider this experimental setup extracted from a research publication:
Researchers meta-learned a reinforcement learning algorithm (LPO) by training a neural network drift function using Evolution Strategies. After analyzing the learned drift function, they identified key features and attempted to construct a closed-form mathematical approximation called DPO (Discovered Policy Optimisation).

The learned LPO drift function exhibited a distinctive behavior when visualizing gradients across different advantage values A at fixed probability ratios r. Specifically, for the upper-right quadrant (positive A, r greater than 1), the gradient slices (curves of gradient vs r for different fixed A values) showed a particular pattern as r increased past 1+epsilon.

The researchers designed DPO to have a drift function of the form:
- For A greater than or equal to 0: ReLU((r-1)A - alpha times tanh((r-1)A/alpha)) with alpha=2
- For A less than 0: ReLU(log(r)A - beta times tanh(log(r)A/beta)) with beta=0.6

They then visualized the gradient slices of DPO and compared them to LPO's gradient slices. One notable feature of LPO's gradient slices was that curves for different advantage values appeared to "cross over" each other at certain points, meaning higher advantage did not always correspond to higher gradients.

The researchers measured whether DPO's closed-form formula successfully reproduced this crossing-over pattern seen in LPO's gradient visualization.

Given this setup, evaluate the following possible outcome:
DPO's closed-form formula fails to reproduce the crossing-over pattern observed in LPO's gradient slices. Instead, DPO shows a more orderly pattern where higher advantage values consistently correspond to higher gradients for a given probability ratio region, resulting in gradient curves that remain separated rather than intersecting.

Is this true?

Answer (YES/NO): NO